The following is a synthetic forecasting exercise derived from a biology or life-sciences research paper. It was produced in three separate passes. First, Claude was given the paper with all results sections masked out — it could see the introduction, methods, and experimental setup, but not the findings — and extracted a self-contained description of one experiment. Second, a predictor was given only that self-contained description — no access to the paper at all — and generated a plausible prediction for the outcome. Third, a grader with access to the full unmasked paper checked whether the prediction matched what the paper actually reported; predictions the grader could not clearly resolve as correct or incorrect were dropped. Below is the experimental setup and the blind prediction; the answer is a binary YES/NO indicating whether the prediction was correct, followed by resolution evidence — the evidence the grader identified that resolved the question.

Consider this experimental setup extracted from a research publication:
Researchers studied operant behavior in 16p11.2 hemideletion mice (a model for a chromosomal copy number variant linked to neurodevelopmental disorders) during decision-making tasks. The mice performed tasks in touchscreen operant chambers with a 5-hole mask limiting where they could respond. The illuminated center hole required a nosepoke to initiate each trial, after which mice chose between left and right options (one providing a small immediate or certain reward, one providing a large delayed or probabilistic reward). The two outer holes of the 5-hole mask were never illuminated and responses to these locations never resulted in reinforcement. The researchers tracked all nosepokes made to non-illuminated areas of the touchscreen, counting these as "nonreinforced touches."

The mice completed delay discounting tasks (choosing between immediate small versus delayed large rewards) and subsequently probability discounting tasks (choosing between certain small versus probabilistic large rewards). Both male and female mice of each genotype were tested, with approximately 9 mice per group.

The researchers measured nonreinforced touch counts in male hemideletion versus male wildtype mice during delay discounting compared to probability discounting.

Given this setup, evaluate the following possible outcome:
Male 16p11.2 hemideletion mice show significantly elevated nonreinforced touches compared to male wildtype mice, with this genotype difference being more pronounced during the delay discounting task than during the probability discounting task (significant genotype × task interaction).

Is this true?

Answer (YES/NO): NO